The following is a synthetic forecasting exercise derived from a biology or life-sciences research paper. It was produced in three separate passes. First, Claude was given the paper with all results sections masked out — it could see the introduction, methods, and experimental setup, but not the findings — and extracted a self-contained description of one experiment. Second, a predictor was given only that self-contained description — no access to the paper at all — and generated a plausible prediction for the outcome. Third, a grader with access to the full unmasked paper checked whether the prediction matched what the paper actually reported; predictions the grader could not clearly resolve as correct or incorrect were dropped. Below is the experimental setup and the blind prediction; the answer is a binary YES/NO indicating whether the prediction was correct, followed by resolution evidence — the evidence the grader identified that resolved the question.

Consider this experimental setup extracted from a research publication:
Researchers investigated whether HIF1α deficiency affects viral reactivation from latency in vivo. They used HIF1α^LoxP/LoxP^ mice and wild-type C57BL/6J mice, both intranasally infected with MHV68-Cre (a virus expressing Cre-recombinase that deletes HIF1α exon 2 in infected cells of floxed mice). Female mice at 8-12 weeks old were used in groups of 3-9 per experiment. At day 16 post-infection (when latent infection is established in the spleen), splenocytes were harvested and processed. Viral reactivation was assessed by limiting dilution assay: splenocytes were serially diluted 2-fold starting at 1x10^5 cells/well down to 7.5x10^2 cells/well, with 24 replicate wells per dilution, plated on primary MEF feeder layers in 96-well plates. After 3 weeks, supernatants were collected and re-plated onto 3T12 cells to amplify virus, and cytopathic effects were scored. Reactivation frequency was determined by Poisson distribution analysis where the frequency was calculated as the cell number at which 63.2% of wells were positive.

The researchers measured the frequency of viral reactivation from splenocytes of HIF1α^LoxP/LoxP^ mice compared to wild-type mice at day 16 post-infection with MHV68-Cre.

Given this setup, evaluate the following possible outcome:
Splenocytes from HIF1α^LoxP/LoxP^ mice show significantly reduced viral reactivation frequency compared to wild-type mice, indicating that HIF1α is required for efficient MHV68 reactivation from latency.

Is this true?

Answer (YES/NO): YES